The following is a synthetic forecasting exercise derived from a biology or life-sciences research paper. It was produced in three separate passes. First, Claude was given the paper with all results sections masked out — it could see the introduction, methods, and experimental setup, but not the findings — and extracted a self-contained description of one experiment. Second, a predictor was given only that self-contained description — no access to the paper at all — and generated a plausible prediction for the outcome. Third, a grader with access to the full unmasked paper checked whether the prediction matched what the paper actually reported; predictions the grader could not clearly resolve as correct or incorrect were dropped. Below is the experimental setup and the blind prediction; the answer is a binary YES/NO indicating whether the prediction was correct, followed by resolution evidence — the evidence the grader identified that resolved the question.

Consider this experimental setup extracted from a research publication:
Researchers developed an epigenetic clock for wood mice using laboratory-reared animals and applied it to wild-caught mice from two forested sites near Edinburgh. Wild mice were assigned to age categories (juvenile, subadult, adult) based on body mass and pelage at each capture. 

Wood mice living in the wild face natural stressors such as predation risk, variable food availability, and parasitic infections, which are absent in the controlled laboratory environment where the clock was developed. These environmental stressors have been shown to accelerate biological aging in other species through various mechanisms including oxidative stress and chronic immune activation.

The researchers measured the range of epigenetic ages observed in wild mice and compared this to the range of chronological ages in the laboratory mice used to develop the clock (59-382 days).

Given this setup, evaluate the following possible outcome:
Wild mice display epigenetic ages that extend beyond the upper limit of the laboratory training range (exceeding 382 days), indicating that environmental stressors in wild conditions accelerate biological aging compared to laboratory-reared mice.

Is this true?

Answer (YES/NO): NO